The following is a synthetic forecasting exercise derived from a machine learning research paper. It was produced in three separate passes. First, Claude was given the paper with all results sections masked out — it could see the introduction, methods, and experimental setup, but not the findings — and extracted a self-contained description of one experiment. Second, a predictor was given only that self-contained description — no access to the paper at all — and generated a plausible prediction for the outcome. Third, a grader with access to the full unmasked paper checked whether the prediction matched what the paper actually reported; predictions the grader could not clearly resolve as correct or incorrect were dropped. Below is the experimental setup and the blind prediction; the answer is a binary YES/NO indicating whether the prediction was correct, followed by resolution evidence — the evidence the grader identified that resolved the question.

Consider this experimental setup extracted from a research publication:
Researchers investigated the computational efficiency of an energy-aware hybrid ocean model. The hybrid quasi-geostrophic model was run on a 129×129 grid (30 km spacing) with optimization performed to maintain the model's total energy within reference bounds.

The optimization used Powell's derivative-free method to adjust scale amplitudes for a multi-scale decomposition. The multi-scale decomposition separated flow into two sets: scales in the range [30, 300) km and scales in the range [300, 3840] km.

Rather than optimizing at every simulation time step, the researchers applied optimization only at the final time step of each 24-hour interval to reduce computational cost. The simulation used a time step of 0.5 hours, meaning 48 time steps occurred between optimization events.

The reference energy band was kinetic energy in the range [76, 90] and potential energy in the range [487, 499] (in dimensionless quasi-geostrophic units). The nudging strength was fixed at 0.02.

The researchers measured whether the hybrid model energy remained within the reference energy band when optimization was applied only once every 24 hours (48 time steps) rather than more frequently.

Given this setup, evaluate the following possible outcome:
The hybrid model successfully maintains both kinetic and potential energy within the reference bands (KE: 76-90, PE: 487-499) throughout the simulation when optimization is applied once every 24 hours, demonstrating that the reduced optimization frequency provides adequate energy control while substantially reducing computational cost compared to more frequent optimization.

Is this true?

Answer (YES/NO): YES